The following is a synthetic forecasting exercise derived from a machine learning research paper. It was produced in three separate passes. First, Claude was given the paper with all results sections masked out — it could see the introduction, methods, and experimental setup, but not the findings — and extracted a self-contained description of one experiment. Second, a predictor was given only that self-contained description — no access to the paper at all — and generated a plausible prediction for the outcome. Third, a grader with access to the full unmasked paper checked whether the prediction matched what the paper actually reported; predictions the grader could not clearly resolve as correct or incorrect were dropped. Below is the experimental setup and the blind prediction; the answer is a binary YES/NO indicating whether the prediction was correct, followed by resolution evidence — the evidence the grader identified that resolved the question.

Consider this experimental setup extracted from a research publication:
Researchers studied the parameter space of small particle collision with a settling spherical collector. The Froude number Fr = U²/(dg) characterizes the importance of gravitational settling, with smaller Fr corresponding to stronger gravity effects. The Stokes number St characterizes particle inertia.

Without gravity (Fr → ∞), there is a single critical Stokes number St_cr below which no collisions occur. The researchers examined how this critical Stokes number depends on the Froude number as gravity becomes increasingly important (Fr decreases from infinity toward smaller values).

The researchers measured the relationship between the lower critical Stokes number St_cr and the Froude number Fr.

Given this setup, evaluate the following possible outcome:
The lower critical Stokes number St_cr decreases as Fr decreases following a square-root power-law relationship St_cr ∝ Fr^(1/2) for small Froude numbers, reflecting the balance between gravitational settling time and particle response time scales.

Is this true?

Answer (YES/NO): NO